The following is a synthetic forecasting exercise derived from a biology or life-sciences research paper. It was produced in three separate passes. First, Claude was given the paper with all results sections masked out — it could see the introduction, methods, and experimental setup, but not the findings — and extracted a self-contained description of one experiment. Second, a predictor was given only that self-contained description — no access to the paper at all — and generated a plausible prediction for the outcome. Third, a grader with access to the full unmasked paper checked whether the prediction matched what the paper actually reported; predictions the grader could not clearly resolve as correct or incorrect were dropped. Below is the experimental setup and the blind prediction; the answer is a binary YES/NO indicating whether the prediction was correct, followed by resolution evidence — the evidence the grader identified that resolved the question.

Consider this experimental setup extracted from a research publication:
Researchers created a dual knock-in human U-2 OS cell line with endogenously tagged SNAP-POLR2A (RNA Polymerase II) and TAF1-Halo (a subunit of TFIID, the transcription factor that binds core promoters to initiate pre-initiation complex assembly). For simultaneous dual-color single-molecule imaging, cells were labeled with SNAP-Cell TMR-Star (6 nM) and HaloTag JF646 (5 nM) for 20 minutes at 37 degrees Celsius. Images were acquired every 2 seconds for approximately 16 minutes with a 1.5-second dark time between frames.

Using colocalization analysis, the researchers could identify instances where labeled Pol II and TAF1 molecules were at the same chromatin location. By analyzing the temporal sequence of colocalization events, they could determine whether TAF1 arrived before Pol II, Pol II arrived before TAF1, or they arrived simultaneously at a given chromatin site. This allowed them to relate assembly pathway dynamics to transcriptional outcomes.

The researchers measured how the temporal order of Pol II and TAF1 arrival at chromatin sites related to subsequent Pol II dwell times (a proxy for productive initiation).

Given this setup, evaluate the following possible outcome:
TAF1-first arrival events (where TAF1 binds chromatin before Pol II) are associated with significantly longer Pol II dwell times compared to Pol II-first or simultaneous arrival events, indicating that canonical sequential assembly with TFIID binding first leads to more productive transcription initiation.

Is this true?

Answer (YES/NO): NO